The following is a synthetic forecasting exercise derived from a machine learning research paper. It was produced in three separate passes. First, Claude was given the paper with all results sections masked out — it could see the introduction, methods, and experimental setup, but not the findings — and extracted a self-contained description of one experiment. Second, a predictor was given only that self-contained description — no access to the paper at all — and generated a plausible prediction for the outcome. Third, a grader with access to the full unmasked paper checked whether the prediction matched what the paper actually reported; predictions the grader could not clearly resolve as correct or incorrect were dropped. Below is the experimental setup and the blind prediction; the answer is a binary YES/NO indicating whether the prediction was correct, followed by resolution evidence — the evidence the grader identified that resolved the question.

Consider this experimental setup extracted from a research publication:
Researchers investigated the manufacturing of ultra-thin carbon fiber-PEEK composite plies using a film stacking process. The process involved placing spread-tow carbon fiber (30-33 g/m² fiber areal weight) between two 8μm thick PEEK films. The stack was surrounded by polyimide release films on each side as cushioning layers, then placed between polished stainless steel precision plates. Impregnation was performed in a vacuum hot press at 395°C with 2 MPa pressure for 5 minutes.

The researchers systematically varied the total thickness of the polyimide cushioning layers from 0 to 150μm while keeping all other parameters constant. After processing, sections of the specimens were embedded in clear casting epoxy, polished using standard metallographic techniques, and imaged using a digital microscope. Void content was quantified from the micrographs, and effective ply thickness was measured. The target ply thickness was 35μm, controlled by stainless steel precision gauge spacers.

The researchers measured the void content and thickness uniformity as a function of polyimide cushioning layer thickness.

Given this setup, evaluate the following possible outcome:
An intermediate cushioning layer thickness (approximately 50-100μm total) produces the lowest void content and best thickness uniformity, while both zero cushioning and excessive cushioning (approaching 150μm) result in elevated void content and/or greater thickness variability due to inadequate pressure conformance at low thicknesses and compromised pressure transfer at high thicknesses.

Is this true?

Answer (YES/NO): NO